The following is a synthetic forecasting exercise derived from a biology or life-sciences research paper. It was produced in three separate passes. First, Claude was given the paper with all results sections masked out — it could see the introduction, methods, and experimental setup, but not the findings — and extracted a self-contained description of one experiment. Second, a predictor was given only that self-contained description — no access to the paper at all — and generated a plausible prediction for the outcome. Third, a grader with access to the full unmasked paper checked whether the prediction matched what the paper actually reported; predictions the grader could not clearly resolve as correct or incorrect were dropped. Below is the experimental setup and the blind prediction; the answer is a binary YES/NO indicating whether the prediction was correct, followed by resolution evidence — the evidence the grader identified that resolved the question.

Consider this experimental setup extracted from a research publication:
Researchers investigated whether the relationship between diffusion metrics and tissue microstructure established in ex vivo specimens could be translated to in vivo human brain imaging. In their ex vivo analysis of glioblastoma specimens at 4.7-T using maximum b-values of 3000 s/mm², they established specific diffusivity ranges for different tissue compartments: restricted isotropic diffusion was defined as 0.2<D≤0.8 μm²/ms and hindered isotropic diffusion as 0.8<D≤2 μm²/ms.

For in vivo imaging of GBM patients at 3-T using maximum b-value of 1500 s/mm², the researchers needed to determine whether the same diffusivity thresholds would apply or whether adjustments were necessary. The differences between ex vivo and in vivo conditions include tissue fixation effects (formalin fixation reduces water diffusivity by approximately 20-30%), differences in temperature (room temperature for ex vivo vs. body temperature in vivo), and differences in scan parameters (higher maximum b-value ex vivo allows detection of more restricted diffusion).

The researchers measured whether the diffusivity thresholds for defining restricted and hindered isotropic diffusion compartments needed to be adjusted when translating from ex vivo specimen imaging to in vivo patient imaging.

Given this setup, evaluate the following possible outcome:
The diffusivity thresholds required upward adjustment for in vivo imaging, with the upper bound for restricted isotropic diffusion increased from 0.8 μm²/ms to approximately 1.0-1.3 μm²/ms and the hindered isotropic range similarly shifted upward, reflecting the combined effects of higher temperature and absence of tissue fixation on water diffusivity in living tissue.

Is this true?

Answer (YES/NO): NO